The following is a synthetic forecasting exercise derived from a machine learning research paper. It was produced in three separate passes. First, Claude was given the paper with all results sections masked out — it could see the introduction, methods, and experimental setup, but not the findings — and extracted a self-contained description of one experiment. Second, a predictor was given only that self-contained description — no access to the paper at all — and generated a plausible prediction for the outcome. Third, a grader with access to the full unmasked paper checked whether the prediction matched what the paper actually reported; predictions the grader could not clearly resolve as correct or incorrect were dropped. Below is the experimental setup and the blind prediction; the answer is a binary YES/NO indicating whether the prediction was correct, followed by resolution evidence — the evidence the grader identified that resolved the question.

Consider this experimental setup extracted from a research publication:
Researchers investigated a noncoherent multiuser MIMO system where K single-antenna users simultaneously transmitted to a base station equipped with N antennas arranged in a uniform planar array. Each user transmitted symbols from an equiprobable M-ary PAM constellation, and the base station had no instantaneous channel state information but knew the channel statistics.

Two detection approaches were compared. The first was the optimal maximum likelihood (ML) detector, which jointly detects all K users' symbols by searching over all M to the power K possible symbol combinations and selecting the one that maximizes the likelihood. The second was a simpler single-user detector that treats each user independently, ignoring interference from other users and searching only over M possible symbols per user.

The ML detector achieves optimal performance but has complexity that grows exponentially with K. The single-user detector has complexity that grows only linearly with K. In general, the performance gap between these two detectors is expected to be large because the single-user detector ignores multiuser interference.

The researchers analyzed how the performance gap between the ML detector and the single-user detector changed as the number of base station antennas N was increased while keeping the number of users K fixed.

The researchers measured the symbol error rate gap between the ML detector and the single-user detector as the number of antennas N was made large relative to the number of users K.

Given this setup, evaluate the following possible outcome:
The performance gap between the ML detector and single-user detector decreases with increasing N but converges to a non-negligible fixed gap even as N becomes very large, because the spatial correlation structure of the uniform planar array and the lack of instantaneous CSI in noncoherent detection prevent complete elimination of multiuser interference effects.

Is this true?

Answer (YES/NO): NO